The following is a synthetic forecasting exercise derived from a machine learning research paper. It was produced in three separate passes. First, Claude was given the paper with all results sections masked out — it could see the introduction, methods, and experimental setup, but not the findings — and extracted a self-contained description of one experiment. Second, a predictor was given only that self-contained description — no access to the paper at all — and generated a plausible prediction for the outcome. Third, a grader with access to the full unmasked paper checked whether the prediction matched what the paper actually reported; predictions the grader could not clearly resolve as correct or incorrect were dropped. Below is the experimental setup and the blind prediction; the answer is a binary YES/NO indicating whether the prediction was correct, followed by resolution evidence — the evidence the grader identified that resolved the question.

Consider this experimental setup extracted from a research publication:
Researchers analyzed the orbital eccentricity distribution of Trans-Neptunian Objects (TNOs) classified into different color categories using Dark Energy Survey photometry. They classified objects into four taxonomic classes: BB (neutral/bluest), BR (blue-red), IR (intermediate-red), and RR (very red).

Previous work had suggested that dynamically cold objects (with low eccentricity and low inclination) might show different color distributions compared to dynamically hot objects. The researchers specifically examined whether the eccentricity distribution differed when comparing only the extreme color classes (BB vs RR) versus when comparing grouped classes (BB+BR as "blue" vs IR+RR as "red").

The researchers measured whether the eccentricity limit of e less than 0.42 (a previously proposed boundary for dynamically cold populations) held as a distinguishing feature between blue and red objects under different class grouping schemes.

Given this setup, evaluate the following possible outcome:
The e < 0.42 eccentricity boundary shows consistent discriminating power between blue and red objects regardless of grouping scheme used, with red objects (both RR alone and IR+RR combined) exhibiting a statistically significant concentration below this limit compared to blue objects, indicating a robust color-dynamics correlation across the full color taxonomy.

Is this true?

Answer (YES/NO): NO